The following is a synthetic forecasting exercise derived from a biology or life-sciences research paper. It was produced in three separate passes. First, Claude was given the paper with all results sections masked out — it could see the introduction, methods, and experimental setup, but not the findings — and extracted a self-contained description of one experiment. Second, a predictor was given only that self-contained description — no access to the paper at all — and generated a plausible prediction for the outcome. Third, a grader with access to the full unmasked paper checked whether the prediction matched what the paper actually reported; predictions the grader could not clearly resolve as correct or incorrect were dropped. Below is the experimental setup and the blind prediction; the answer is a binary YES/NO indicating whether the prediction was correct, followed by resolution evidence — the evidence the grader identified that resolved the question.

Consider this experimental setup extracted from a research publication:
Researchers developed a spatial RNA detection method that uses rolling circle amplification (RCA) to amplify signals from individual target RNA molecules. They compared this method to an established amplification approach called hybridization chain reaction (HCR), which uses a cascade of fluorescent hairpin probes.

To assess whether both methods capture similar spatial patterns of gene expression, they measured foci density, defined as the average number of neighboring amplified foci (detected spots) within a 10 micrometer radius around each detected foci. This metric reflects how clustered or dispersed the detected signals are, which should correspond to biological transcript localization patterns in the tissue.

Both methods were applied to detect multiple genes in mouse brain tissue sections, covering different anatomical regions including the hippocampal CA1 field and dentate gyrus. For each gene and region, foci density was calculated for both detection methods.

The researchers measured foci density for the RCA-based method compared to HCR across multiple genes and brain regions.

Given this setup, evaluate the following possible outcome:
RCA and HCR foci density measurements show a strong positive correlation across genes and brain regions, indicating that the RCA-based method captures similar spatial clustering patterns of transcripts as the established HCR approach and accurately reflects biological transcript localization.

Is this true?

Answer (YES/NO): YES